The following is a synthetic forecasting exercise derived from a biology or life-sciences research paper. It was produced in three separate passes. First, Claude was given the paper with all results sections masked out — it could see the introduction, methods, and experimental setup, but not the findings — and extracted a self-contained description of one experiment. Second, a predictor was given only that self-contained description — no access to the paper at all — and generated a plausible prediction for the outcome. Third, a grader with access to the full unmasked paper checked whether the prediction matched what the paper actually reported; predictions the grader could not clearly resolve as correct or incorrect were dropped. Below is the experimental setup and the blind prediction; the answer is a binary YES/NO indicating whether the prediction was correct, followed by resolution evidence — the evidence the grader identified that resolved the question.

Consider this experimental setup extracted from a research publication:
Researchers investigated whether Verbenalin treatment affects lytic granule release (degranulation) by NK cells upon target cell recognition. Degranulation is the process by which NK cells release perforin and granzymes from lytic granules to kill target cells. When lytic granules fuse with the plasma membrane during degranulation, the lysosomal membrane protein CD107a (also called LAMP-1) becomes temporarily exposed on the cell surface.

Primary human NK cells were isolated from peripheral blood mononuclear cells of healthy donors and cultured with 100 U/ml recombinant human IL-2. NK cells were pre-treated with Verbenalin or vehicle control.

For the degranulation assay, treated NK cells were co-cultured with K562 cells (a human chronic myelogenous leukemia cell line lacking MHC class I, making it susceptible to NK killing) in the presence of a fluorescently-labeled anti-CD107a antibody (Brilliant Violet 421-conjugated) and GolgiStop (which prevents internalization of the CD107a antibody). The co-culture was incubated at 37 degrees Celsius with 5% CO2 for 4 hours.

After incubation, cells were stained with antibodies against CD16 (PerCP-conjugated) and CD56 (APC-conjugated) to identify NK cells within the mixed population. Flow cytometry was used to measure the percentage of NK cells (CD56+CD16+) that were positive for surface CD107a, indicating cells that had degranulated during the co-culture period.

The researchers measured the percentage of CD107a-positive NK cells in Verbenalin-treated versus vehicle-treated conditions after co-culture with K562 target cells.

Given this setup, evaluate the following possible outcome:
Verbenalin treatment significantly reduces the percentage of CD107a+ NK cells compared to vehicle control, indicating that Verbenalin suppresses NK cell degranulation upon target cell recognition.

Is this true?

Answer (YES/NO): NO